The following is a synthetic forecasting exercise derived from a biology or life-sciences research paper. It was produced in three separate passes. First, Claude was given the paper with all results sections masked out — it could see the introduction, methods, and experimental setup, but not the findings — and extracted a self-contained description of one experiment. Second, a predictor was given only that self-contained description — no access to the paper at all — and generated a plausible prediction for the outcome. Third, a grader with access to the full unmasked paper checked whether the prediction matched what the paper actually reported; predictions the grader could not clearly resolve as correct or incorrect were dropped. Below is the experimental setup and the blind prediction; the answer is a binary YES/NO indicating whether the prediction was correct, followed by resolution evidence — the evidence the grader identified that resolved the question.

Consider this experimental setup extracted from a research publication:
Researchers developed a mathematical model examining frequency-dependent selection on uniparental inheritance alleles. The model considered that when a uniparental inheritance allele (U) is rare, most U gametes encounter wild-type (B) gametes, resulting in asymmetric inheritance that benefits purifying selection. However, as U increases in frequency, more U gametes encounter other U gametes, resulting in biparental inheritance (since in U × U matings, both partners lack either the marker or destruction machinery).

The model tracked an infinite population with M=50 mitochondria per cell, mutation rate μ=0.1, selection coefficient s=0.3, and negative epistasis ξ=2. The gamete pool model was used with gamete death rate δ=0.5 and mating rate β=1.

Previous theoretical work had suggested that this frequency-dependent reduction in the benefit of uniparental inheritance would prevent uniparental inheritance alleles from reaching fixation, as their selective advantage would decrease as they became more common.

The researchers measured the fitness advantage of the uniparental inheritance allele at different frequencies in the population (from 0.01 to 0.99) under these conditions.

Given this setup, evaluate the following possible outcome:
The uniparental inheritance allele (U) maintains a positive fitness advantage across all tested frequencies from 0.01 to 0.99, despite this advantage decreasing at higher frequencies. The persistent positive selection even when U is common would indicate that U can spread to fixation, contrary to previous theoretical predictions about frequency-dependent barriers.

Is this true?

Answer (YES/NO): NO